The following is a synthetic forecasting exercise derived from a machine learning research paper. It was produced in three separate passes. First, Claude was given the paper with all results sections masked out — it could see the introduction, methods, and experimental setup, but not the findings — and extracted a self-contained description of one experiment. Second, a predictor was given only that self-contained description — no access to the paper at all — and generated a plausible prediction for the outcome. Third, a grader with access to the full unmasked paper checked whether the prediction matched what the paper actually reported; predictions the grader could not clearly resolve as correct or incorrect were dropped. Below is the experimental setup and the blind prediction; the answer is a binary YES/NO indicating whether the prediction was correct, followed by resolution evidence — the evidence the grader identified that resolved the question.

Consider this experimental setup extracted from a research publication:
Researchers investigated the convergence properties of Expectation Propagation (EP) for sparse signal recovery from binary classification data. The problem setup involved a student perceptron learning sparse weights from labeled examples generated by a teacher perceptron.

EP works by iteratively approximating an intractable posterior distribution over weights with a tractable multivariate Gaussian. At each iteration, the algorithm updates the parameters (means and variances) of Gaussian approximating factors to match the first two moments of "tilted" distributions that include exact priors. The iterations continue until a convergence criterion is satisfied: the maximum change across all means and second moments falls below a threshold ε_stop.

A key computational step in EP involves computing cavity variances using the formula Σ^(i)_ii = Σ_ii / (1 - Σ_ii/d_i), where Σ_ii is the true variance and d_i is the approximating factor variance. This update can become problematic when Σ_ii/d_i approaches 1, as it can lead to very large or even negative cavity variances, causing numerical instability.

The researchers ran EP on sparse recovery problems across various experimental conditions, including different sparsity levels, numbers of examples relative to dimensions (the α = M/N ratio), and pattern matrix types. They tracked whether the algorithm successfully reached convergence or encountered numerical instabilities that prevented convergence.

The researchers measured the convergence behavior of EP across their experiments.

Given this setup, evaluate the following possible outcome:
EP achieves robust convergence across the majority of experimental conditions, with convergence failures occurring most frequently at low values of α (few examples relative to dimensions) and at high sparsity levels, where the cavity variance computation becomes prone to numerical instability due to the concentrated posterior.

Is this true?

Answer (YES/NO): NO